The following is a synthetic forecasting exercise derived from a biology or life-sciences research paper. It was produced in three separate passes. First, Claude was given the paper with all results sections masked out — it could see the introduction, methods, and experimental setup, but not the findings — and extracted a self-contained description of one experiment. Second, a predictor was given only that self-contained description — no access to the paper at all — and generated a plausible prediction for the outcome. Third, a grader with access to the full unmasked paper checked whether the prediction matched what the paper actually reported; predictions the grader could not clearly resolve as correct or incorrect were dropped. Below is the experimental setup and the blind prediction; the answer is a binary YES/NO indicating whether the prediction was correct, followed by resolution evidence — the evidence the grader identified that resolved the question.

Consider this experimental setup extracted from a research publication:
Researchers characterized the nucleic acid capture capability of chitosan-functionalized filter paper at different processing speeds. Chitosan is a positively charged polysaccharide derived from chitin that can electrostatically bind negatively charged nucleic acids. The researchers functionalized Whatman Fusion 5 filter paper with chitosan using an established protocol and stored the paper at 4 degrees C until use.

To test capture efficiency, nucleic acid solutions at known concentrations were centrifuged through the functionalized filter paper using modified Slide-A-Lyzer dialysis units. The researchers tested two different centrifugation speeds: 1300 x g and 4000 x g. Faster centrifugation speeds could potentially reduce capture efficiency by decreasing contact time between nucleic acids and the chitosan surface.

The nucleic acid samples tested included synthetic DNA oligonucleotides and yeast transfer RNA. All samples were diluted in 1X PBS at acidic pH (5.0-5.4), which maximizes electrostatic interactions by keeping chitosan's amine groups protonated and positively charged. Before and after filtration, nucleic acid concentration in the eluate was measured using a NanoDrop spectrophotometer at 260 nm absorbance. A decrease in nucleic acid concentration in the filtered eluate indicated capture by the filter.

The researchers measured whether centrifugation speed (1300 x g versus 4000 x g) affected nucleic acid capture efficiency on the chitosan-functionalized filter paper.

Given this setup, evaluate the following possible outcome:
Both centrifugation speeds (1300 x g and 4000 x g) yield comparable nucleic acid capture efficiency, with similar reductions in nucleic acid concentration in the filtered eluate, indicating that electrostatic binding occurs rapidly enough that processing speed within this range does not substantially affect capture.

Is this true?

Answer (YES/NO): YES